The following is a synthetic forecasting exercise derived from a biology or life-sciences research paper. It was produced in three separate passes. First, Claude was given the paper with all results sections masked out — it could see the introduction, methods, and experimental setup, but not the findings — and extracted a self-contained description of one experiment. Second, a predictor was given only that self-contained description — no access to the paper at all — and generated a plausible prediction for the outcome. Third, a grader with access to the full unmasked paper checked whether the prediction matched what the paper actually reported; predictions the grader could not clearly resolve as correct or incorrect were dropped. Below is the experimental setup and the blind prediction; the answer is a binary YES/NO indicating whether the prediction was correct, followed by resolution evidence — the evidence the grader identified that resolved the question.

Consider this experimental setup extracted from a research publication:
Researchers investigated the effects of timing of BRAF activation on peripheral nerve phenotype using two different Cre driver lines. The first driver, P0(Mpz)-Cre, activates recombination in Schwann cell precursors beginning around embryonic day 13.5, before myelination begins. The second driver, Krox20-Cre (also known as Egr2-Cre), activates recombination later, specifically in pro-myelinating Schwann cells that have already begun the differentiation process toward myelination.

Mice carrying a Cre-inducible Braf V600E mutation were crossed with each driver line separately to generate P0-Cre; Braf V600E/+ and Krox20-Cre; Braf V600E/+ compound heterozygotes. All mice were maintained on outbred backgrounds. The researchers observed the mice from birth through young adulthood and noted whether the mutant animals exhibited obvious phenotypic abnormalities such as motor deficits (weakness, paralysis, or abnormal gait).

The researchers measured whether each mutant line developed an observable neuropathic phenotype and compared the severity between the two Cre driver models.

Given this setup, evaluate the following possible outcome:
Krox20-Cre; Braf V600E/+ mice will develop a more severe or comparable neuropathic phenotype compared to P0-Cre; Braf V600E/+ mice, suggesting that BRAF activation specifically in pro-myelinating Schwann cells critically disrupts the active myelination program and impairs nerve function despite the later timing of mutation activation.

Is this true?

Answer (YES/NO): NO